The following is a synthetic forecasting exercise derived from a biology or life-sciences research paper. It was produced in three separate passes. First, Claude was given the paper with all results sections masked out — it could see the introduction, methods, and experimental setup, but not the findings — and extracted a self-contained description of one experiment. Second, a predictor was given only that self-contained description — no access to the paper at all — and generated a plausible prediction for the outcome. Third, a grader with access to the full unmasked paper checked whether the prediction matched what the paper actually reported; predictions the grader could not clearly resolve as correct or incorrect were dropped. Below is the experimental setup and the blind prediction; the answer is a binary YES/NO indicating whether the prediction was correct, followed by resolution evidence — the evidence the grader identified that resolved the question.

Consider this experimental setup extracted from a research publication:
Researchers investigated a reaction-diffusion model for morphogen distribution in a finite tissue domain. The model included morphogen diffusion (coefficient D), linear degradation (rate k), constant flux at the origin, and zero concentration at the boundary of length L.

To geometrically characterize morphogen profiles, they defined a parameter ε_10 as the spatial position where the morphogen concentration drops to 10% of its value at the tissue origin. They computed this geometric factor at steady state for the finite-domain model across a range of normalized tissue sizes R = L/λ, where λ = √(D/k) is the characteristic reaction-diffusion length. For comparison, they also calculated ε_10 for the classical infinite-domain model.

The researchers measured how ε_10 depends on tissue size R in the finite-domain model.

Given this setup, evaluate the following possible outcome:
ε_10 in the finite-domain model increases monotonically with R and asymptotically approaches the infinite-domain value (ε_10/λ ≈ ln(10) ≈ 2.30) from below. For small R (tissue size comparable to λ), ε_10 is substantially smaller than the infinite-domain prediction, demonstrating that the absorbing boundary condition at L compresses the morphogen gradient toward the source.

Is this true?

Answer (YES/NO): YES